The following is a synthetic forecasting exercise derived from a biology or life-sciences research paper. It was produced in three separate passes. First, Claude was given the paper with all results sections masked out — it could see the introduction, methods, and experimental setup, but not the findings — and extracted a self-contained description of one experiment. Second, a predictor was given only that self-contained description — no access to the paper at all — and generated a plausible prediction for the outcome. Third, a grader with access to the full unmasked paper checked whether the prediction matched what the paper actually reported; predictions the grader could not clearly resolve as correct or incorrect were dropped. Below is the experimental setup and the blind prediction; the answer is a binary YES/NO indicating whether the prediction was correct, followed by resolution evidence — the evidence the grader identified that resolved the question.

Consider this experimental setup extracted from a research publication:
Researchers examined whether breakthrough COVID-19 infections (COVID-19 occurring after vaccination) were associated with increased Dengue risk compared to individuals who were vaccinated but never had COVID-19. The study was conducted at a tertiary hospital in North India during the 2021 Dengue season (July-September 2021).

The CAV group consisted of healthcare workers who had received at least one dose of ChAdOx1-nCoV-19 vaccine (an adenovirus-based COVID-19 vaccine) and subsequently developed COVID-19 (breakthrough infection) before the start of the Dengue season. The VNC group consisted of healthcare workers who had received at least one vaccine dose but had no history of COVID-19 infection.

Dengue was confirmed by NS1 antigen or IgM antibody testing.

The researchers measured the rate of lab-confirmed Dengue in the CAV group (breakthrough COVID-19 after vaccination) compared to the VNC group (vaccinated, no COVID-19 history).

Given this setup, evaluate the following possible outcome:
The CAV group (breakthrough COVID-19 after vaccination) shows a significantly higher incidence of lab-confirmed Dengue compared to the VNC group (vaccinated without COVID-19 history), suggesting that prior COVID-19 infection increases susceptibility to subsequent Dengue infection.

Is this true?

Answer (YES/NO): NO